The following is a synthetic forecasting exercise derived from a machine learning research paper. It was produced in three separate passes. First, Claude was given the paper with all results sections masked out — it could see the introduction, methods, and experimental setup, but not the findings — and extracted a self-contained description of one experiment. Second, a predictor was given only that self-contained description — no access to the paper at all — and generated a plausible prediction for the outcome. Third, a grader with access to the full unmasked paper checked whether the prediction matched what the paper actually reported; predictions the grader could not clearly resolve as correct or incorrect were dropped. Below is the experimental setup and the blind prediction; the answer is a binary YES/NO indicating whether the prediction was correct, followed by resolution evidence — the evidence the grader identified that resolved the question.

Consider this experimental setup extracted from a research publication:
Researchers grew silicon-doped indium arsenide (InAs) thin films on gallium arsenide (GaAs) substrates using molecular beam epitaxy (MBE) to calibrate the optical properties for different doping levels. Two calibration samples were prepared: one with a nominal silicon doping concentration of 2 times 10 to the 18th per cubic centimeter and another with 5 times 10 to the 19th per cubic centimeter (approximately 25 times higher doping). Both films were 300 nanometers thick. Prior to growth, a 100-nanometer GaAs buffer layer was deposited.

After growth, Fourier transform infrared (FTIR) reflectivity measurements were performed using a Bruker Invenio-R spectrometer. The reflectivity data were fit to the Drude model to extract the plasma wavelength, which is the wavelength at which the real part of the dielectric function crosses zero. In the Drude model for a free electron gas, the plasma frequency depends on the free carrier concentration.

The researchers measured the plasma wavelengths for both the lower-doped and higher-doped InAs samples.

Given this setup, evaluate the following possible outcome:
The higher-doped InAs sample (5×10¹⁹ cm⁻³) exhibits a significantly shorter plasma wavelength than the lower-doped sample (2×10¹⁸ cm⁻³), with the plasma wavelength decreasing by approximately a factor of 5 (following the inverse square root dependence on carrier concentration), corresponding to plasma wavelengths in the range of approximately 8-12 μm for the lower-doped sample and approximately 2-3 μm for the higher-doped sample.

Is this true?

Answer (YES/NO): NO